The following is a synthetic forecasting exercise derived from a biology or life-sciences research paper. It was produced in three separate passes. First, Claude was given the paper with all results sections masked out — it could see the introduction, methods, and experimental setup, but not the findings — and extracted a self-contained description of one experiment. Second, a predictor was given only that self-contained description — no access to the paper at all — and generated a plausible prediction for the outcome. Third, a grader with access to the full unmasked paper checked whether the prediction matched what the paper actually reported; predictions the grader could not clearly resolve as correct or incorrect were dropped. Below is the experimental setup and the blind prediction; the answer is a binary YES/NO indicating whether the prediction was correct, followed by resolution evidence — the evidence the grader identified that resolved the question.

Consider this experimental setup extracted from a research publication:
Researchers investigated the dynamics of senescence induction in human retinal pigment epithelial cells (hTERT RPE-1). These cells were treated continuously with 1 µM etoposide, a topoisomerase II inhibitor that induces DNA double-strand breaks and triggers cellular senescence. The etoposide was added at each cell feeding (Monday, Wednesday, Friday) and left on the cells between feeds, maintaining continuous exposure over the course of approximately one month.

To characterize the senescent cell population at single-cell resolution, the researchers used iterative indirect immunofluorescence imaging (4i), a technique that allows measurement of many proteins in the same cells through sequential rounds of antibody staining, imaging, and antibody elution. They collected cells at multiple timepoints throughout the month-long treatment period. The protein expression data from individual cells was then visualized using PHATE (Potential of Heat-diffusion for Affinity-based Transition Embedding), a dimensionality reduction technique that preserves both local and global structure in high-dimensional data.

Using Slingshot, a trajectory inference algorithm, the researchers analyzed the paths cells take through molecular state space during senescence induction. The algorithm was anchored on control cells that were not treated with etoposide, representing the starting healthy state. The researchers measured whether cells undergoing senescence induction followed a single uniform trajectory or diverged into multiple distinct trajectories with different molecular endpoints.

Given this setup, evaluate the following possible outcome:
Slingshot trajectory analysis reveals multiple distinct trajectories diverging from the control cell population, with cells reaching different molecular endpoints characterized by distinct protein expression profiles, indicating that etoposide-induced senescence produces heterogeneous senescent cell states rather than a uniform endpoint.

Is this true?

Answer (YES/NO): YES